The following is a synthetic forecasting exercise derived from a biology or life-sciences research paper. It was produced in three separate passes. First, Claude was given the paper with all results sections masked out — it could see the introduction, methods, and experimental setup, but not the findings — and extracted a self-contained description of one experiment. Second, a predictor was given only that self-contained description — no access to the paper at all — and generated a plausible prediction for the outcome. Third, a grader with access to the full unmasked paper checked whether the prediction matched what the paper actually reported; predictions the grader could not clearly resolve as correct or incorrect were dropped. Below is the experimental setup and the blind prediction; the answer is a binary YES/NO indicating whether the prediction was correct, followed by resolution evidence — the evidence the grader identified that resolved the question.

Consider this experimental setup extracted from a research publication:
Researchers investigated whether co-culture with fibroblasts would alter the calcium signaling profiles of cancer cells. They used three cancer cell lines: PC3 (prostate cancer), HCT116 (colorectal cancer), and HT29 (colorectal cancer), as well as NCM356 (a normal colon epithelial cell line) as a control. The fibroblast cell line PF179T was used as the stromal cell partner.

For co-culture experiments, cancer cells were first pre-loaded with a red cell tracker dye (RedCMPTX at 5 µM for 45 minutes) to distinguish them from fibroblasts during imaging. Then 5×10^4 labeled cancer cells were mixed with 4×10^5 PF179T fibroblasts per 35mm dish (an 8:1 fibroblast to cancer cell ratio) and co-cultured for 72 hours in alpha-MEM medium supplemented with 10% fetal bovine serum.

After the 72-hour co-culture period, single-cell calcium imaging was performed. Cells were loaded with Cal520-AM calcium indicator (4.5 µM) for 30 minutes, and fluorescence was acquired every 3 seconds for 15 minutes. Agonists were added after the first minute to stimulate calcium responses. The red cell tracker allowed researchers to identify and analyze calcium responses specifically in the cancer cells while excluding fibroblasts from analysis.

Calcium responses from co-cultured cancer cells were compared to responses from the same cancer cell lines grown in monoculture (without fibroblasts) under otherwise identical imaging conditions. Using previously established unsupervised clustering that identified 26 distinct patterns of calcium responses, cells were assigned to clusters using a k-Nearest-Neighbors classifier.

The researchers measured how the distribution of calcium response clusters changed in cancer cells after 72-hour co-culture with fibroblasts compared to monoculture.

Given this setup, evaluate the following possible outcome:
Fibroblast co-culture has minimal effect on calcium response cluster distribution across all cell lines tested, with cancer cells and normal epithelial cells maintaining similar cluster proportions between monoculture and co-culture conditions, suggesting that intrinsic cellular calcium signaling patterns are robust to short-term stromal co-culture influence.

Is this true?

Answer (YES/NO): NO